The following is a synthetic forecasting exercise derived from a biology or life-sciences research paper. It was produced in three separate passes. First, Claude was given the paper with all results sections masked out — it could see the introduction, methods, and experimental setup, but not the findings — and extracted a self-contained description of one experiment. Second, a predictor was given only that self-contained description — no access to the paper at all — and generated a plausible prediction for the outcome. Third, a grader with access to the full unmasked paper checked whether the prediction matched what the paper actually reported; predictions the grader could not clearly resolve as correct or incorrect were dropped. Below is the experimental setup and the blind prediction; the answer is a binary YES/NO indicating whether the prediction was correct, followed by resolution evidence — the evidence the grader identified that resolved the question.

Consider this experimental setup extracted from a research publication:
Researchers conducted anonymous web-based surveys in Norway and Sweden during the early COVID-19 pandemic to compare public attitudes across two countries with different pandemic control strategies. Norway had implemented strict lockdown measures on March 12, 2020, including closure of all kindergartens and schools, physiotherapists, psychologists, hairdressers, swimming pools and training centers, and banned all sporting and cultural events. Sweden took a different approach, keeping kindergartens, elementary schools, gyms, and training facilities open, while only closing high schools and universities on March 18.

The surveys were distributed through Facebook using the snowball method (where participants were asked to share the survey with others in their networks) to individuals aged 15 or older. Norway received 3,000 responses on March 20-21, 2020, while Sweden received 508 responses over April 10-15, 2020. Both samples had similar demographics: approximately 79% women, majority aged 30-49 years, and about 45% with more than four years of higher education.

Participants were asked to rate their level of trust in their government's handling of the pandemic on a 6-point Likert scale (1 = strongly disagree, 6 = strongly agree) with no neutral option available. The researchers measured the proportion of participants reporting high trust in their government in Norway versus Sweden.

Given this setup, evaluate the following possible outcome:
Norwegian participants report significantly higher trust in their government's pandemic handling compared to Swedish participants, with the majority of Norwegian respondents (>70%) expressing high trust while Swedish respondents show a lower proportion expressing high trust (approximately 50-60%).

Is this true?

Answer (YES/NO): NO